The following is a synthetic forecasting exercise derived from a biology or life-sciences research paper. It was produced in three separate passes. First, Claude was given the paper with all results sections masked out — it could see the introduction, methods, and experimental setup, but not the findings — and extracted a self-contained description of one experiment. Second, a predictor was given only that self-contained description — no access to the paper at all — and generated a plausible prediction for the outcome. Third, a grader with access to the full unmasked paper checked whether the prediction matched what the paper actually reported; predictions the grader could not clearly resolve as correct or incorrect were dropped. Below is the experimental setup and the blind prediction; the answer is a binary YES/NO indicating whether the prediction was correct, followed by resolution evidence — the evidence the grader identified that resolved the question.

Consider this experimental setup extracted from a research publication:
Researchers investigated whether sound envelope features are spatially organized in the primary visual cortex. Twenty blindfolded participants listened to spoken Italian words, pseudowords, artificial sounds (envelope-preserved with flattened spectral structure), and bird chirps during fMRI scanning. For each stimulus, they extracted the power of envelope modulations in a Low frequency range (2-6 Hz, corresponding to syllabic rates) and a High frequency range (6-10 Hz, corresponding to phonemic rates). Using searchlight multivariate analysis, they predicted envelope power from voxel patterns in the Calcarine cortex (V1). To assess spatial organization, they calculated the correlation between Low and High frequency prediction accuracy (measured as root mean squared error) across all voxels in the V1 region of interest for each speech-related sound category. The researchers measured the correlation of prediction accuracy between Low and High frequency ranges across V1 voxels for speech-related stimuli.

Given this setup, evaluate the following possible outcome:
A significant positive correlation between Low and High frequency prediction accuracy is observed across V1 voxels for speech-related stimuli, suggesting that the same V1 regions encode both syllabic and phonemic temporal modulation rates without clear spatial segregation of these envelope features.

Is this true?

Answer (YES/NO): NO